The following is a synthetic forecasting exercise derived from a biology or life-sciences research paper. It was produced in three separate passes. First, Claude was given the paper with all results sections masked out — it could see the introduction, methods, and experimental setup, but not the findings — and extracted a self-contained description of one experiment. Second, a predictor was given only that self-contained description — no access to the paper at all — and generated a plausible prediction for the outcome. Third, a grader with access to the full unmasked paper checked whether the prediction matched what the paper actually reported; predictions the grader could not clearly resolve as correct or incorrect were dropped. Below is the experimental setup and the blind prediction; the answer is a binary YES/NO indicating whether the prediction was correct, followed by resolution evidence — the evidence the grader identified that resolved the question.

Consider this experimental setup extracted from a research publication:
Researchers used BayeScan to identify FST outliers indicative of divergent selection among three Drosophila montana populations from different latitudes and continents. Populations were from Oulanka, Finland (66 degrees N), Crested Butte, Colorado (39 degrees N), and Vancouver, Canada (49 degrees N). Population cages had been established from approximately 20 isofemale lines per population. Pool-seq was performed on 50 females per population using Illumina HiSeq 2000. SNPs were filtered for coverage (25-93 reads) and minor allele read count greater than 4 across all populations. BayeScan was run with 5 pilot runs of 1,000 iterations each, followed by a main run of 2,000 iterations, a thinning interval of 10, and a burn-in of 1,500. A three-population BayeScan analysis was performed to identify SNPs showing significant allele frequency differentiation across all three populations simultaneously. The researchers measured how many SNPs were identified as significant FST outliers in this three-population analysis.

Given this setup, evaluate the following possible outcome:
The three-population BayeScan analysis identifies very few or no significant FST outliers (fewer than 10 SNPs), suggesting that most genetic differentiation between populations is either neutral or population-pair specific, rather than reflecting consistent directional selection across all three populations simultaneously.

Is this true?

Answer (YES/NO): NO